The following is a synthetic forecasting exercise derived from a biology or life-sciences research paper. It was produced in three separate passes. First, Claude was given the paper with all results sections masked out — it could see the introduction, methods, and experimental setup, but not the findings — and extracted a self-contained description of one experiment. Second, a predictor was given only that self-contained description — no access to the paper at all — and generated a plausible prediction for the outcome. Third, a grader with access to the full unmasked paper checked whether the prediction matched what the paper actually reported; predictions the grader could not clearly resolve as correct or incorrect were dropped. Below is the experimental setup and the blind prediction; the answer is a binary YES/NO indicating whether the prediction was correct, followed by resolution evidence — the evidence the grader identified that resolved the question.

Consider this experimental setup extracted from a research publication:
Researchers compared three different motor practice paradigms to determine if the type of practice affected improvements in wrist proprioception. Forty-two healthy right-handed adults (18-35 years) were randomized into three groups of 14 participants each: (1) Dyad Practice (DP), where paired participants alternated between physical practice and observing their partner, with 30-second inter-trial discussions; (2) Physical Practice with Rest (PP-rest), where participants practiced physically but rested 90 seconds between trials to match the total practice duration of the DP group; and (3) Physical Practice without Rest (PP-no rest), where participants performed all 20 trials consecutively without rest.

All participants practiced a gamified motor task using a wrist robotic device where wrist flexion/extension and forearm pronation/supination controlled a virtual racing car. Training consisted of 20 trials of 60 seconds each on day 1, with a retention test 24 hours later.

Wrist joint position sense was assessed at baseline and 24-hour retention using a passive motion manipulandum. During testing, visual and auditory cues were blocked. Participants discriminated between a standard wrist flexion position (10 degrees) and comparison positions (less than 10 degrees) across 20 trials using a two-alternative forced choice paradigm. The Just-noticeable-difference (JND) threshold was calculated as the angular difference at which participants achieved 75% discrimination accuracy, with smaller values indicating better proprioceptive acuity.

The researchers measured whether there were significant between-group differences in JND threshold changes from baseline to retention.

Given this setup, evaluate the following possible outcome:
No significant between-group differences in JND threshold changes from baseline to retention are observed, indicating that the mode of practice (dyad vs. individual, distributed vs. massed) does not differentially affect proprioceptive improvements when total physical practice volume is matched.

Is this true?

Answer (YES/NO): NO